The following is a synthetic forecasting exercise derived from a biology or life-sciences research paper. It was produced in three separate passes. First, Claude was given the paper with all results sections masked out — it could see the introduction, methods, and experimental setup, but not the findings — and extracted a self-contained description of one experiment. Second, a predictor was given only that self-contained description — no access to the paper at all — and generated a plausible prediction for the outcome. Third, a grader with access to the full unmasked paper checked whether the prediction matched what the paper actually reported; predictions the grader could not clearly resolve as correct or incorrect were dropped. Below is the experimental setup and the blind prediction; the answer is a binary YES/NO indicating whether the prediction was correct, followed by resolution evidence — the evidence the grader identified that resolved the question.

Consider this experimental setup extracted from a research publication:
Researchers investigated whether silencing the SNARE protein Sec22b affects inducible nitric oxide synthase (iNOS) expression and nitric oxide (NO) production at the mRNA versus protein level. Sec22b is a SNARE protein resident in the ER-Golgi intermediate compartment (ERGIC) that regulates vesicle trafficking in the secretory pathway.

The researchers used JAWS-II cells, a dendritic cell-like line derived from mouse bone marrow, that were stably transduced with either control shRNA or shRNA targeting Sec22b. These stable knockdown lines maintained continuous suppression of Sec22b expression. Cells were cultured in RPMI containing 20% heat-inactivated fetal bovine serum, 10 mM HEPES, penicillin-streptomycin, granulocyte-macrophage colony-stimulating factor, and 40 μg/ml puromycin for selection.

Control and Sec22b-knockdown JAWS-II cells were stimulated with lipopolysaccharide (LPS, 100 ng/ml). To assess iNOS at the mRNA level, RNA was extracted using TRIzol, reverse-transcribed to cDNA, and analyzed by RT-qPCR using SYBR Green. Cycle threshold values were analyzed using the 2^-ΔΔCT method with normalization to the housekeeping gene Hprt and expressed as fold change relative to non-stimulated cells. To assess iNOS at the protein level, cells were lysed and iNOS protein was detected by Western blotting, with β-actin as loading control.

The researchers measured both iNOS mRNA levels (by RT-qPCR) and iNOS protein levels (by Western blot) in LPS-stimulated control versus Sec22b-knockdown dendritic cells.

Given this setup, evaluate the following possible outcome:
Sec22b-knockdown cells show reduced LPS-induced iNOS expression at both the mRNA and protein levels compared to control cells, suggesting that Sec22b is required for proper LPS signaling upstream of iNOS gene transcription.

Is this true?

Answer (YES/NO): YES